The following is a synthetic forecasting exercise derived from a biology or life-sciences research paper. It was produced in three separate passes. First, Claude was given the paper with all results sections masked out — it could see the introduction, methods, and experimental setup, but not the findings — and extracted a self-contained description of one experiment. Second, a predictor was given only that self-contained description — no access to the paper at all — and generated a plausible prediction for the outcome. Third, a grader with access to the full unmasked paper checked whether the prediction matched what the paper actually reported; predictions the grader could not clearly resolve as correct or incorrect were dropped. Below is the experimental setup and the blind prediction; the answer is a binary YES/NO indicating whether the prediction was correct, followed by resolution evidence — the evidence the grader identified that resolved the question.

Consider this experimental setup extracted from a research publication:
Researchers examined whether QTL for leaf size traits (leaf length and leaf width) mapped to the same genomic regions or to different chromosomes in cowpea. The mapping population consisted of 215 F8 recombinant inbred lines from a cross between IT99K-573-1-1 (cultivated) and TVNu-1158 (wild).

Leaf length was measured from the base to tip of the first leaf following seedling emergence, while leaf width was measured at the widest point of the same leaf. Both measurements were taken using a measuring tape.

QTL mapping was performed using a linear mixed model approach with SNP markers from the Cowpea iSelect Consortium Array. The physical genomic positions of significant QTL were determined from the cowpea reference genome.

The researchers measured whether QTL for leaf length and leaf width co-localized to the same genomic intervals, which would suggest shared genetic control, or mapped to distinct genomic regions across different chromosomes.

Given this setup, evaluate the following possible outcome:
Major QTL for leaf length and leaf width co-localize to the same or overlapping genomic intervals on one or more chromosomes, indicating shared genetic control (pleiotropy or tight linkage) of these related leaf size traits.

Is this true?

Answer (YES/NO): YES